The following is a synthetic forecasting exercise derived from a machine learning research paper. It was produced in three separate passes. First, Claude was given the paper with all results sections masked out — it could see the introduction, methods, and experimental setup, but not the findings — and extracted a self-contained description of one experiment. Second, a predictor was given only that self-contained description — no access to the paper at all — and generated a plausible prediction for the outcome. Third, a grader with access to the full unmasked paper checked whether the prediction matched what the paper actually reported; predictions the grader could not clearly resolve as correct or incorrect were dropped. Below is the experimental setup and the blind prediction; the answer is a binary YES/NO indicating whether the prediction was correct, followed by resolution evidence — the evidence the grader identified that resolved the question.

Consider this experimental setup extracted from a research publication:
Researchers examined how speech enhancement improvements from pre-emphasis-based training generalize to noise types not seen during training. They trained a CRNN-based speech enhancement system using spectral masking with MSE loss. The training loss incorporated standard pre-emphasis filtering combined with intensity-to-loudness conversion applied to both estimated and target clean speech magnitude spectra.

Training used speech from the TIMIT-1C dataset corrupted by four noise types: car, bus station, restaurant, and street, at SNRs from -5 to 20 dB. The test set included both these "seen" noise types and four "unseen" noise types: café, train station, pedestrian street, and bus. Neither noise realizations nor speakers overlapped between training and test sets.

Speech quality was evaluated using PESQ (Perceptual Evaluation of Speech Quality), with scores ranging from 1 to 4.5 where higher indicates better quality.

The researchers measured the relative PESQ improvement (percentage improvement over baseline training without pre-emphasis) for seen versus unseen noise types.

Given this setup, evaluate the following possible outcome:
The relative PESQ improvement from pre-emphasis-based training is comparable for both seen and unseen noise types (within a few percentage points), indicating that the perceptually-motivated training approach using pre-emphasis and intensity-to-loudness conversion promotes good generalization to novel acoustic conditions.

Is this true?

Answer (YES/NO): YES